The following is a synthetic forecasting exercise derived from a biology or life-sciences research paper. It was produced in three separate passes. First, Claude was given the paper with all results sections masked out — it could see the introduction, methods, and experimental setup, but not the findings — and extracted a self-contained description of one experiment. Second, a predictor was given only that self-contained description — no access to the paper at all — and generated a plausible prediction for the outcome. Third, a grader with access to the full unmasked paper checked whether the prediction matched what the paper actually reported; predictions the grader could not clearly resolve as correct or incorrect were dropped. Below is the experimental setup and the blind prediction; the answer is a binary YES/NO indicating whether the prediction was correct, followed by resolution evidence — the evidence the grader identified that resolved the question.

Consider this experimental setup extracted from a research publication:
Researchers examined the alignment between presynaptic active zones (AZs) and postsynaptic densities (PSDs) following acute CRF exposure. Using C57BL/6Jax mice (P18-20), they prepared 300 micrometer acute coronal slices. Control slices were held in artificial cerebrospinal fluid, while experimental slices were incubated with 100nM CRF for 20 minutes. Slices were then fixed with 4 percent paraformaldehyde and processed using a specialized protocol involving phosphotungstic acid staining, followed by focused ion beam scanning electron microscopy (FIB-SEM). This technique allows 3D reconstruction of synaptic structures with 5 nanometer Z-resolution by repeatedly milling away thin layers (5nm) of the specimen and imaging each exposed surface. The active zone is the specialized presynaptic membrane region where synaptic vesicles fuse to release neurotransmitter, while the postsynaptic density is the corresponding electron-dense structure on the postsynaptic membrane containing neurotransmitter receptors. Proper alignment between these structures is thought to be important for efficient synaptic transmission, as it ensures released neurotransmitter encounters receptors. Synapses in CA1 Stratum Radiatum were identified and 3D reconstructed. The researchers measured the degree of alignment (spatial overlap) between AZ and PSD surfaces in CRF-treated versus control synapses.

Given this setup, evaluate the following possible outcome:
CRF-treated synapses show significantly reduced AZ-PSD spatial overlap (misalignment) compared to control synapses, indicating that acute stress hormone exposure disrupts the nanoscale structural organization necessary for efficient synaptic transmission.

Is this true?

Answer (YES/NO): NO